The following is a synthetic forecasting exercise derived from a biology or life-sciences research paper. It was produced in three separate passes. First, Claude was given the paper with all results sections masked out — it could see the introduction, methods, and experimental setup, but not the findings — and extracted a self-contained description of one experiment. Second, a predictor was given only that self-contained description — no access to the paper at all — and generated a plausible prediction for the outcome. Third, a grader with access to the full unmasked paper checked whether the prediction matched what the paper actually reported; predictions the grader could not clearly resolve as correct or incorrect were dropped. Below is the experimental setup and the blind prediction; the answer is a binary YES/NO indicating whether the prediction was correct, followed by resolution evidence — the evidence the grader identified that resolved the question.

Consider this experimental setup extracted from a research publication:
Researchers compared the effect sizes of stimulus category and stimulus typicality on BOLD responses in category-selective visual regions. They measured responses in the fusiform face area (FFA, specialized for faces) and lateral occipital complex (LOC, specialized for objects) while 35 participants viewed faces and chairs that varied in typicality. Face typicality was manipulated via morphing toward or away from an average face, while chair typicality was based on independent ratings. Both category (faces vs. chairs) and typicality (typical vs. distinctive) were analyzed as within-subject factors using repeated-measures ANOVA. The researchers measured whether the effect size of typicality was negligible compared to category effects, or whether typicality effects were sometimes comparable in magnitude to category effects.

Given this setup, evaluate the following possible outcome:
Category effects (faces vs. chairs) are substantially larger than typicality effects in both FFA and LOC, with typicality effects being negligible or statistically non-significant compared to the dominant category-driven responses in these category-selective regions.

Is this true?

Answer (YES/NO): NO